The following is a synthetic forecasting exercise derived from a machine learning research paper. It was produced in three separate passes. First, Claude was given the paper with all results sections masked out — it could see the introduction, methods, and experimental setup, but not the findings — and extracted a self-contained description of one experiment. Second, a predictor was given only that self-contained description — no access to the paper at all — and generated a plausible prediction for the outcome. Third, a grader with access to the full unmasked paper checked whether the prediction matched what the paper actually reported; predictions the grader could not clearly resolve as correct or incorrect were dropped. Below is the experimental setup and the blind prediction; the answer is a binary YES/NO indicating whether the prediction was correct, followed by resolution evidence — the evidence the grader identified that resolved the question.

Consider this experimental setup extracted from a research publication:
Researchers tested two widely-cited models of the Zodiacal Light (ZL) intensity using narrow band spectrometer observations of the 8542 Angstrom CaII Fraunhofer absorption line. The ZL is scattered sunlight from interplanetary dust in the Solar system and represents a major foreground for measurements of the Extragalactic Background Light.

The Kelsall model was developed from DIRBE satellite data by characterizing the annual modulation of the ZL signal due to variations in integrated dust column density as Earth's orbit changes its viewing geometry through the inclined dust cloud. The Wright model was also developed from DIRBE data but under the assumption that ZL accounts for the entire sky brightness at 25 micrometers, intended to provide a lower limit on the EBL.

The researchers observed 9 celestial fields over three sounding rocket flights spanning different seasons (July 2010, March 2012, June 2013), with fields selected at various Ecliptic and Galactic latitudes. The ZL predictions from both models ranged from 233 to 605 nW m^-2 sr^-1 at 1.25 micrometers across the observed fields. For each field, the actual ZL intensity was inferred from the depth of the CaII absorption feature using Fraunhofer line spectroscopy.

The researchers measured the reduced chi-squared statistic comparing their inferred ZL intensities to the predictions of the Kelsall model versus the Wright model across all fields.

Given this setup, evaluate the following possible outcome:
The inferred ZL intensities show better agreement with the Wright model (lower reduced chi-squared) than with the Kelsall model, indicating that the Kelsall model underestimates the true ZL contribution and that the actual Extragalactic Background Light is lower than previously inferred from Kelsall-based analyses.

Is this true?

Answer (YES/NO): YES